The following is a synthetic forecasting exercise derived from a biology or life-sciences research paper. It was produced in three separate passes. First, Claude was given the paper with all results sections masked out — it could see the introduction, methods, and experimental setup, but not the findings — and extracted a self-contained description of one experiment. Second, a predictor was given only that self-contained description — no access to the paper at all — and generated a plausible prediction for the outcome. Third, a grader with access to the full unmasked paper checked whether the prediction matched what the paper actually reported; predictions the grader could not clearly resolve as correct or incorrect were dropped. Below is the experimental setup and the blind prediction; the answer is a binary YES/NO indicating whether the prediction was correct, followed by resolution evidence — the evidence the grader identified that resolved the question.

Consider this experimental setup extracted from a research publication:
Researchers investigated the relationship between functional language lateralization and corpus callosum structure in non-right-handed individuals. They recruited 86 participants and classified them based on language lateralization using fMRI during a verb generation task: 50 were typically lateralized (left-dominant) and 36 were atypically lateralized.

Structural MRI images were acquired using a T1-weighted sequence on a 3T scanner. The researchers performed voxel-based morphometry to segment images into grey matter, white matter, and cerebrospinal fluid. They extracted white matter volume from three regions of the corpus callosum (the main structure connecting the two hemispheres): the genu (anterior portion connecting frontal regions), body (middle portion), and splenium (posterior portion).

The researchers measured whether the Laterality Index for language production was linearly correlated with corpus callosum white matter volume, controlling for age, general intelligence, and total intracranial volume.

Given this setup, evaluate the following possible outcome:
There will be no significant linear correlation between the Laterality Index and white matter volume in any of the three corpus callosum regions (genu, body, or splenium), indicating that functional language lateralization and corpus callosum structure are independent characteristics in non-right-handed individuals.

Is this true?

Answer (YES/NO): NO